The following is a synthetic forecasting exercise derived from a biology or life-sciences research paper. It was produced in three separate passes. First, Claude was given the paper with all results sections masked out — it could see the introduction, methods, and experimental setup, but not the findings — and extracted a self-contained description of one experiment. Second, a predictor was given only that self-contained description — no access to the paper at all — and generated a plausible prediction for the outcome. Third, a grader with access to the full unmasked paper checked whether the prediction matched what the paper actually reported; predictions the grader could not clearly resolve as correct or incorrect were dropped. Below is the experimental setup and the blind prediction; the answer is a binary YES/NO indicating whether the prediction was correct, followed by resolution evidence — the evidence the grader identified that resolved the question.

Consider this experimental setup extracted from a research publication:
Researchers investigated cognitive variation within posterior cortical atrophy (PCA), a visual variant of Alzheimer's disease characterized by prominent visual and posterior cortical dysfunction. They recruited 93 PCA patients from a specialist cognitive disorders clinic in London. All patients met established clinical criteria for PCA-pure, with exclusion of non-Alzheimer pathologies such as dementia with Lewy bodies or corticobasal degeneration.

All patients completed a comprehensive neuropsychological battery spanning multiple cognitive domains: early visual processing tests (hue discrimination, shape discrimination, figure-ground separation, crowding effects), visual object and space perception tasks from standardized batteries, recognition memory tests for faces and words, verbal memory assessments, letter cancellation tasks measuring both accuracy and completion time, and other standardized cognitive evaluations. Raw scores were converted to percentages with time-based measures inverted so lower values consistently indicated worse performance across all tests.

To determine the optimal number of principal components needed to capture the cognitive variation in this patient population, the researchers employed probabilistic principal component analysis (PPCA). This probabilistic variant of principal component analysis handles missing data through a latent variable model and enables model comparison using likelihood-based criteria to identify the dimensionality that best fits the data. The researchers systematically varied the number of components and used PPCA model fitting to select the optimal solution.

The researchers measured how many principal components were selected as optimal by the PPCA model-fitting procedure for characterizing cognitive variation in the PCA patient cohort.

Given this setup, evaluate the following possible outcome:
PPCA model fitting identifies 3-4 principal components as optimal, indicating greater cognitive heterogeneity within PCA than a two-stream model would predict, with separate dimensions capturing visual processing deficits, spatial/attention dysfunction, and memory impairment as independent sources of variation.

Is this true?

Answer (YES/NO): NO